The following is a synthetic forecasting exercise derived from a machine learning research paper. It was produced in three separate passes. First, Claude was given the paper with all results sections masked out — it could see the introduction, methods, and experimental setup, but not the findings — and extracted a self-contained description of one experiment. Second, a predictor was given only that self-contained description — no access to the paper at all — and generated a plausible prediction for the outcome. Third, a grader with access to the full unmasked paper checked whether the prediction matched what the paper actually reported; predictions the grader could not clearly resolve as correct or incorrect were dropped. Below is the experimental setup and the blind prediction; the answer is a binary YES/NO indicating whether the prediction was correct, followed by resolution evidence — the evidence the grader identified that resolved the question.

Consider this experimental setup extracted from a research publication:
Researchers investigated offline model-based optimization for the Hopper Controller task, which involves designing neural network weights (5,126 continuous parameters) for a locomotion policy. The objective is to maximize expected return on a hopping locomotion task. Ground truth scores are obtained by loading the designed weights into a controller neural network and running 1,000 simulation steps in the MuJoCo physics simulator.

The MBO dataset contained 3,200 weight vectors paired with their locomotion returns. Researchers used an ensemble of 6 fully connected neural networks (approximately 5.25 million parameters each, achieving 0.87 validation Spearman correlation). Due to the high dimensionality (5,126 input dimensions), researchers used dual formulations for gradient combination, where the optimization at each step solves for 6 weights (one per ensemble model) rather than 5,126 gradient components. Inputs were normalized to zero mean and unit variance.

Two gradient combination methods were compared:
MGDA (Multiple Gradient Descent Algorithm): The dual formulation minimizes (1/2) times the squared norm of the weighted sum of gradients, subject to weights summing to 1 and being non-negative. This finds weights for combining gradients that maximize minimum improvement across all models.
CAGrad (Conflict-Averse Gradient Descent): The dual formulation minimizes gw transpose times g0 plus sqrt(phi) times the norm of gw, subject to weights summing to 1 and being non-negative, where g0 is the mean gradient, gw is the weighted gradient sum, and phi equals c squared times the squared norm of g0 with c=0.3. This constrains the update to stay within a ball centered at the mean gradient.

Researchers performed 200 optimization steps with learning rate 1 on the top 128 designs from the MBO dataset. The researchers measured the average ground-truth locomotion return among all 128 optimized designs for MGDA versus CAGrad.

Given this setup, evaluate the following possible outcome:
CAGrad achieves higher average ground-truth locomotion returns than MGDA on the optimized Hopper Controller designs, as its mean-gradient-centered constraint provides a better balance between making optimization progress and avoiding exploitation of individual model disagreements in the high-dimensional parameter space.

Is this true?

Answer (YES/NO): NO